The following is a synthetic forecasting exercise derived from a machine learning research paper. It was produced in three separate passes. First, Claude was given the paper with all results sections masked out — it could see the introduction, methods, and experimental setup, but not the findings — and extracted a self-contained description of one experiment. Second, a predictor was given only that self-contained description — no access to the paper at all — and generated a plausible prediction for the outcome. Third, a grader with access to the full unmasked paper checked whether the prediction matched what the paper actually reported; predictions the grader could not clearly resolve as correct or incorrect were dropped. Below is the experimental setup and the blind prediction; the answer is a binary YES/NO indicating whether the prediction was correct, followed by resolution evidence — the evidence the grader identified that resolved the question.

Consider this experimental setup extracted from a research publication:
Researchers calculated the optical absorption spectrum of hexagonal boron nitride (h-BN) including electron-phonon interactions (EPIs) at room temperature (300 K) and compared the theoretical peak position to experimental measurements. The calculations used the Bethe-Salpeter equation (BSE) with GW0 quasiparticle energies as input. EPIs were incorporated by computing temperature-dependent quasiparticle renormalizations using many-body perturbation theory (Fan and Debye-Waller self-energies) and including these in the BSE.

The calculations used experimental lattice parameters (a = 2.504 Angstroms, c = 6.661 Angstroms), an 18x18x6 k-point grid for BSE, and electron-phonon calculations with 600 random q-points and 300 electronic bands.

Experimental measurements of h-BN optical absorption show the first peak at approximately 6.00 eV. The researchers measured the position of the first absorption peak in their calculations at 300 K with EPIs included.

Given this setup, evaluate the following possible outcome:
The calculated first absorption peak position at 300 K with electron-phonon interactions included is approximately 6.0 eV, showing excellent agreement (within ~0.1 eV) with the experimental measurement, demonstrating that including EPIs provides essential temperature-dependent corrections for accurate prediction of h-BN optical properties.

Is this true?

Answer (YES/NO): NO